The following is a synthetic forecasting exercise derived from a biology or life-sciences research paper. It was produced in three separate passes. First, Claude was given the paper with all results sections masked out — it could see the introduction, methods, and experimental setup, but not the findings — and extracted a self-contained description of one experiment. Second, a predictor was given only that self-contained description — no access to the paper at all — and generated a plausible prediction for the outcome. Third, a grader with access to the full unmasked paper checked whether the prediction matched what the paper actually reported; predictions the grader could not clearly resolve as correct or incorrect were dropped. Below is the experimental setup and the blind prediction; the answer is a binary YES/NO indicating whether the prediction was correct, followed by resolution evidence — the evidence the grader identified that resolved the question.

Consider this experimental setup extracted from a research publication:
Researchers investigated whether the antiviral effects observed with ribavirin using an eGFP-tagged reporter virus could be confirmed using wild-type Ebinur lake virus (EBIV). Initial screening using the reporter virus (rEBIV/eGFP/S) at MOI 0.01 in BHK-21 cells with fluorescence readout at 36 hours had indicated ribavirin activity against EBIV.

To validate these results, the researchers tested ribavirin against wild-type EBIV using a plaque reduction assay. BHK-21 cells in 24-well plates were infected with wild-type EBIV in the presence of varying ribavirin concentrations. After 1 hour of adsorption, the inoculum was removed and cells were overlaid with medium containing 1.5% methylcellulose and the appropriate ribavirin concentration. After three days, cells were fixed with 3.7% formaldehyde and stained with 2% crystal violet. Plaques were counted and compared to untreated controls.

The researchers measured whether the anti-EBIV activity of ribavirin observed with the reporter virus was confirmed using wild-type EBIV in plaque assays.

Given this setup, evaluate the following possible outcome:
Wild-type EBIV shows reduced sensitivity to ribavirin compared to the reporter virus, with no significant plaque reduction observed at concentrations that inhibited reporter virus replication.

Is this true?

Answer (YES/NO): NO